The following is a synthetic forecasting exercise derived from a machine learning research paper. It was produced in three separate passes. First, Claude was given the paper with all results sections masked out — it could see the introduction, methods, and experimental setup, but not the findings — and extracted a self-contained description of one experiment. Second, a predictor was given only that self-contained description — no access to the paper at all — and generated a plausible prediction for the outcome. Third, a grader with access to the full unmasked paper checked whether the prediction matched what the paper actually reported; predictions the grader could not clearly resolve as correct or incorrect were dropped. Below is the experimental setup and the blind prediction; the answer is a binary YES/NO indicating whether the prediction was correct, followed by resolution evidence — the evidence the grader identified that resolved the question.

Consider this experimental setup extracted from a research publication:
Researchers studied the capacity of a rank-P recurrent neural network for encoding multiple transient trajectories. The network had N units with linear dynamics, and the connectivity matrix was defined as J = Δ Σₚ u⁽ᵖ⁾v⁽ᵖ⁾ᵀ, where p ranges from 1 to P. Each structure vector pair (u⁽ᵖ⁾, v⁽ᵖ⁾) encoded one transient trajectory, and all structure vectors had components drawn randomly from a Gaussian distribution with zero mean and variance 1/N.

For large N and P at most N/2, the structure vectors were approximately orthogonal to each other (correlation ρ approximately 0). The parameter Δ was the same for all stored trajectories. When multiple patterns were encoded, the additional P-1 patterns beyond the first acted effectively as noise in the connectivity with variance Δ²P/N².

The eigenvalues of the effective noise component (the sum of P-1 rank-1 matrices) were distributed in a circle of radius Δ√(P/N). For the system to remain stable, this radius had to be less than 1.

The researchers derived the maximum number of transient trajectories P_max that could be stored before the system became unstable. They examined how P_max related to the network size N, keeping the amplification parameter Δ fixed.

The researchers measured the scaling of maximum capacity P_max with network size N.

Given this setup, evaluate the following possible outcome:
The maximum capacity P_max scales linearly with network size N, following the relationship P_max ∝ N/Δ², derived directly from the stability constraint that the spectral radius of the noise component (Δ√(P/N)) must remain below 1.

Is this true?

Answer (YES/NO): YES